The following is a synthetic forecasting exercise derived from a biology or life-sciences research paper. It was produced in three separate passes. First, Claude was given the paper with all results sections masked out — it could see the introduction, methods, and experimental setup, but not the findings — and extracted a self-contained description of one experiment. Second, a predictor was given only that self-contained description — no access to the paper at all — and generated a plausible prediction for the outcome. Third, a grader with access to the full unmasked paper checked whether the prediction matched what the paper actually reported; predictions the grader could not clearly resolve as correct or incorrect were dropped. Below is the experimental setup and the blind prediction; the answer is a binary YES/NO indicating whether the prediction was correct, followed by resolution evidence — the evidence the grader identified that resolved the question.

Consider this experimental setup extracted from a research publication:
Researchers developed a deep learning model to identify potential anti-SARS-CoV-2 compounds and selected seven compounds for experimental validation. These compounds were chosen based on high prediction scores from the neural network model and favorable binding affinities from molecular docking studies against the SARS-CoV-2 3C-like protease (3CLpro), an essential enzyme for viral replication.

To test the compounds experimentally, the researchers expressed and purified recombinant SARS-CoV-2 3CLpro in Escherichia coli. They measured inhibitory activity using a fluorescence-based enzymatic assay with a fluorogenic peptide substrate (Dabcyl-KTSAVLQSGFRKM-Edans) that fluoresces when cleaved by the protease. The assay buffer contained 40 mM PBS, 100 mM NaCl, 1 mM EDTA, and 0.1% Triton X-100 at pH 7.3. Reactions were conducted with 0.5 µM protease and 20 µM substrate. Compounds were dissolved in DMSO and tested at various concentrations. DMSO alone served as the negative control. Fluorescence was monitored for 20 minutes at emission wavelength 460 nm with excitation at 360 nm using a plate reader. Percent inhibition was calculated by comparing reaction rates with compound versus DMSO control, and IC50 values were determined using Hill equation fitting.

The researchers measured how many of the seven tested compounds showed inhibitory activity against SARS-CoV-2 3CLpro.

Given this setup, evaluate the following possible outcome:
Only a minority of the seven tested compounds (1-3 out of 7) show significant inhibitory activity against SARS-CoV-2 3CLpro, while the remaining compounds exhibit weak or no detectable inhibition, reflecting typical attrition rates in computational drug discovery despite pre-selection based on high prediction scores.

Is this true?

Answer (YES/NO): YES